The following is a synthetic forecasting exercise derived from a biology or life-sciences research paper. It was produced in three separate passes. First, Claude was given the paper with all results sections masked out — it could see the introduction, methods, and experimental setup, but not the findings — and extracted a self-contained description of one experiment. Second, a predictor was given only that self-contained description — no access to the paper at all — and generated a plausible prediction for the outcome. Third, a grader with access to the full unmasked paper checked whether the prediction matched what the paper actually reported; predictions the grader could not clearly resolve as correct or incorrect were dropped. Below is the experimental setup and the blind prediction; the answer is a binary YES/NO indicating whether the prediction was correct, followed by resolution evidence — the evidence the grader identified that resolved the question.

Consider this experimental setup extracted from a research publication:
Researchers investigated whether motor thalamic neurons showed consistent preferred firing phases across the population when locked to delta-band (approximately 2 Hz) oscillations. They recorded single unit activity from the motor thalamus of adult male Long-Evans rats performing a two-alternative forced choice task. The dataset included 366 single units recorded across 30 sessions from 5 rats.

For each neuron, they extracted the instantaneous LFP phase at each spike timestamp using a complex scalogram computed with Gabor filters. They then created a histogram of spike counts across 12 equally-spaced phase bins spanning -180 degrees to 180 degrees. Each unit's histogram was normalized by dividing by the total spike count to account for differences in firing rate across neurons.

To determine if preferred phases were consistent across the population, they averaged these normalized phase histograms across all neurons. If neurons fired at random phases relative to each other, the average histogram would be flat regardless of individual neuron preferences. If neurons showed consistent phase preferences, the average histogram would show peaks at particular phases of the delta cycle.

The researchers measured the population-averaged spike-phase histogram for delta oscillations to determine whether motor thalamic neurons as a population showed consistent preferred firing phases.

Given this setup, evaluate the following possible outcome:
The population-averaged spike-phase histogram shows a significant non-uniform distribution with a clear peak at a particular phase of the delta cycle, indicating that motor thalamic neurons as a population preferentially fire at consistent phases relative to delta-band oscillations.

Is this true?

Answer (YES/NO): YES